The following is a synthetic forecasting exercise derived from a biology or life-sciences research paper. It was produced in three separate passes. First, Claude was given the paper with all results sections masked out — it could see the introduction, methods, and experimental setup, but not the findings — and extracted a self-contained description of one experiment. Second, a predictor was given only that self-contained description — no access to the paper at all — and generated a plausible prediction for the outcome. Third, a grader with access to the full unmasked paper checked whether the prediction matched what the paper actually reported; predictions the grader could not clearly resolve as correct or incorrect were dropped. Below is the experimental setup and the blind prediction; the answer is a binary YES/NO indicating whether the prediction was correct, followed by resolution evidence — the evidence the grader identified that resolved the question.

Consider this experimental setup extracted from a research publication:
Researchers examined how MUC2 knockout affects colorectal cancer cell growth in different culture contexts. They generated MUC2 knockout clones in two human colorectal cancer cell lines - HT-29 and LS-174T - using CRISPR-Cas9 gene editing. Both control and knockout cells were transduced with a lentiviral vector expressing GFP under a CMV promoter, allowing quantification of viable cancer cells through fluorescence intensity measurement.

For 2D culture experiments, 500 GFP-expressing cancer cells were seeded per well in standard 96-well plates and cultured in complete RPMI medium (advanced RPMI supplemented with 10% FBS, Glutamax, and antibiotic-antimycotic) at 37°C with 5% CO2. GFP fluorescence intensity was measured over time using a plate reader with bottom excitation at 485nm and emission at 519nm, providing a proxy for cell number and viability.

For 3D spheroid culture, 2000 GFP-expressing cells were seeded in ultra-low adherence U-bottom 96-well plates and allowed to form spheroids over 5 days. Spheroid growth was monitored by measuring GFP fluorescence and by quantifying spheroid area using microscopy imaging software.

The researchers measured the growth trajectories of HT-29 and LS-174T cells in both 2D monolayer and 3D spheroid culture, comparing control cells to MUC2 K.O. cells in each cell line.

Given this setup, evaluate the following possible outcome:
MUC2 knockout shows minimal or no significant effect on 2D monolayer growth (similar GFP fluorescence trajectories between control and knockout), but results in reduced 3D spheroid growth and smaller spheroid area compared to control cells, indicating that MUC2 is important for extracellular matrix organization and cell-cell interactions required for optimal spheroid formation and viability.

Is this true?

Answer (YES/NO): NO